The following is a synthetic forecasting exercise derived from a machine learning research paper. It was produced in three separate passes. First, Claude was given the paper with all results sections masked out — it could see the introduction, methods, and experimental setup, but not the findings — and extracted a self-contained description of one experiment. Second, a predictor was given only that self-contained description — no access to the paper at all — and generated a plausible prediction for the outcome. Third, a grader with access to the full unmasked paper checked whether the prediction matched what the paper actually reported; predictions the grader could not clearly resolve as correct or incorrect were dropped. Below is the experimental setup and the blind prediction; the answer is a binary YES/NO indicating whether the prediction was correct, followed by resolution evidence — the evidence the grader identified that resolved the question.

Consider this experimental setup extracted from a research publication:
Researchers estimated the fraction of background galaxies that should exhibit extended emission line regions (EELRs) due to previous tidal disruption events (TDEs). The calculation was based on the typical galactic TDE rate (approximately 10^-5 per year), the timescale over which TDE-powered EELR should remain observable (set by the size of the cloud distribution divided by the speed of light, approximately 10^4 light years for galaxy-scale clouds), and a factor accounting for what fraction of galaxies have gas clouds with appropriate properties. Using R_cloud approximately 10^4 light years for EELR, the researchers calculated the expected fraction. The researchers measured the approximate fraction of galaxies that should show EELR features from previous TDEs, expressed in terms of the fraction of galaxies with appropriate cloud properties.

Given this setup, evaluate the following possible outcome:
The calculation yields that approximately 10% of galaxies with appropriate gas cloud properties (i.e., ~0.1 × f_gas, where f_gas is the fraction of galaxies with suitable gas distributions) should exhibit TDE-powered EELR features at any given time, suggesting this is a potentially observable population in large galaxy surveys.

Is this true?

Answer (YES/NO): YES